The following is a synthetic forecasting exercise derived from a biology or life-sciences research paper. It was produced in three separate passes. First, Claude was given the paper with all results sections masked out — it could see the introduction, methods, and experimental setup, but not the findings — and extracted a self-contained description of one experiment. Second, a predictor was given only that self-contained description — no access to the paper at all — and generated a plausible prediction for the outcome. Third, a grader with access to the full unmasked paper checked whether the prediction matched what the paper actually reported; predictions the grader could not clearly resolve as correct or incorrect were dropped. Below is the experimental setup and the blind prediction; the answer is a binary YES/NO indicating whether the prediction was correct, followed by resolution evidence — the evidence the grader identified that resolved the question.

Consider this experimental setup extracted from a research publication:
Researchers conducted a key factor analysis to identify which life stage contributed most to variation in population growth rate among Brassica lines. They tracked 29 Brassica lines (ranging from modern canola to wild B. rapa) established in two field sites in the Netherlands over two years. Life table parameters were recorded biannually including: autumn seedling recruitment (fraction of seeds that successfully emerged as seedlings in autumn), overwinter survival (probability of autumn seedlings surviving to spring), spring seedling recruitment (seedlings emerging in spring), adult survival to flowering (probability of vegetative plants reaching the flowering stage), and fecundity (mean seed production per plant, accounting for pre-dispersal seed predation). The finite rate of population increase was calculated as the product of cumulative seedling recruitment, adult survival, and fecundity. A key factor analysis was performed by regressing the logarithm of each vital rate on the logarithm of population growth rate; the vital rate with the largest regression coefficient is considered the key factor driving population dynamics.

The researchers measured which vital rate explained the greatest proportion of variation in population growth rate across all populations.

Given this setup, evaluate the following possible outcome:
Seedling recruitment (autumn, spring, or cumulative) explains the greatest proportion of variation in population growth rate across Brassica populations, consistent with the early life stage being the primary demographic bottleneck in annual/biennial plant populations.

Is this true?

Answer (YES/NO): NO